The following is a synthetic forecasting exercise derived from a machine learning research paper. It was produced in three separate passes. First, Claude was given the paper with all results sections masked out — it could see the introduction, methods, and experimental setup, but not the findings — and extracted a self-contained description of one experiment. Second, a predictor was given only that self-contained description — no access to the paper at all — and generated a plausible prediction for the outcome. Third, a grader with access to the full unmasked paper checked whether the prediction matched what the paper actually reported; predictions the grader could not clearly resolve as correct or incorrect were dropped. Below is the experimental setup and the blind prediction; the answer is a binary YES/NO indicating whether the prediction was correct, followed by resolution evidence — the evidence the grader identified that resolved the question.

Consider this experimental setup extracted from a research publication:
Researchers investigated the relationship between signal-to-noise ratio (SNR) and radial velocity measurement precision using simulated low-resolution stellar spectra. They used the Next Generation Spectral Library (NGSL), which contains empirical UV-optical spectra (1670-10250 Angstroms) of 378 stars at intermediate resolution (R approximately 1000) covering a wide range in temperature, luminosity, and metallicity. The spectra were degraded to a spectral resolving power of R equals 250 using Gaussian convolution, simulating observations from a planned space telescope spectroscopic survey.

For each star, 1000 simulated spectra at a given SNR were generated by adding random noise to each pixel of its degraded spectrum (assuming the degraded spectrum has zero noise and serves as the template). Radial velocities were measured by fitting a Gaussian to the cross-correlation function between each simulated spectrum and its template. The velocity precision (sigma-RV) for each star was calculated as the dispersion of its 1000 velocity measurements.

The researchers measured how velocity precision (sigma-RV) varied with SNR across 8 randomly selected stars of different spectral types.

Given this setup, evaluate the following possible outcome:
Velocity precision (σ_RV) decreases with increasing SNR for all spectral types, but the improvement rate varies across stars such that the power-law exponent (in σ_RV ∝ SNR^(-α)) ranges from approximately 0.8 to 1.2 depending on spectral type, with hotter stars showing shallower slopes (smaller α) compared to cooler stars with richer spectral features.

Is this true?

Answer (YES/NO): NO